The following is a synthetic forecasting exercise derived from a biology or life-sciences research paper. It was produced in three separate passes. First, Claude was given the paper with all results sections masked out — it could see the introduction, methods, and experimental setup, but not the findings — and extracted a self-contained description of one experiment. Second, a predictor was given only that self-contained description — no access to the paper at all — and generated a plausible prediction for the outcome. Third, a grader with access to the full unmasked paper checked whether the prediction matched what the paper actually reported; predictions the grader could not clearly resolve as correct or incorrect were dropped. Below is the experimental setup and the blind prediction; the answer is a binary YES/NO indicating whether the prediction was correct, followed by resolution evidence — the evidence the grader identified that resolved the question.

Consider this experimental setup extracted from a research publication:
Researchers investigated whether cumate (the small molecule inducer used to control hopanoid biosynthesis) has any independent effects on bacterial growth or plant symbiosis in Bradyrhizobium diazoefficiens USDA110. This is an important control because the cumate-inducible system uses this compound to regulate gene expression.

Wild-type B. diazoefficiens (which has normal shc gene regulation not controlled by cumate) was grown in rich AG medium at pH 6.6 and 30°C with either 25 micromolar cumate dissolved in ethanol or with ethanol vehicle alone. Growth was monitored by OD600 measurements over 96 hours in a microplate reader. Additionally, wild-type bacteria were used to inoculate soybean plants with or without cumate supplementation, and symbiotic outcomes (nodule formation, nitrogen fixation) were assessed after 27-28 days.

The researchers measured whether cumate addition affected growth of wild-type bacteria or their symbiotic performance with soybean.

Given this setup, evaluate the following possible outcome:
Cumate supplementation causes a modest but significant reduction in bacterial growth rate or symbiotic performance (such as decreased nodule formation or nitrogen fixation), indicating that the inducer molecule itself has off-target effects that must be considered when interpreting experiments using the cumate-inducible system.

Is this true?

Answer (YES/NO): NO